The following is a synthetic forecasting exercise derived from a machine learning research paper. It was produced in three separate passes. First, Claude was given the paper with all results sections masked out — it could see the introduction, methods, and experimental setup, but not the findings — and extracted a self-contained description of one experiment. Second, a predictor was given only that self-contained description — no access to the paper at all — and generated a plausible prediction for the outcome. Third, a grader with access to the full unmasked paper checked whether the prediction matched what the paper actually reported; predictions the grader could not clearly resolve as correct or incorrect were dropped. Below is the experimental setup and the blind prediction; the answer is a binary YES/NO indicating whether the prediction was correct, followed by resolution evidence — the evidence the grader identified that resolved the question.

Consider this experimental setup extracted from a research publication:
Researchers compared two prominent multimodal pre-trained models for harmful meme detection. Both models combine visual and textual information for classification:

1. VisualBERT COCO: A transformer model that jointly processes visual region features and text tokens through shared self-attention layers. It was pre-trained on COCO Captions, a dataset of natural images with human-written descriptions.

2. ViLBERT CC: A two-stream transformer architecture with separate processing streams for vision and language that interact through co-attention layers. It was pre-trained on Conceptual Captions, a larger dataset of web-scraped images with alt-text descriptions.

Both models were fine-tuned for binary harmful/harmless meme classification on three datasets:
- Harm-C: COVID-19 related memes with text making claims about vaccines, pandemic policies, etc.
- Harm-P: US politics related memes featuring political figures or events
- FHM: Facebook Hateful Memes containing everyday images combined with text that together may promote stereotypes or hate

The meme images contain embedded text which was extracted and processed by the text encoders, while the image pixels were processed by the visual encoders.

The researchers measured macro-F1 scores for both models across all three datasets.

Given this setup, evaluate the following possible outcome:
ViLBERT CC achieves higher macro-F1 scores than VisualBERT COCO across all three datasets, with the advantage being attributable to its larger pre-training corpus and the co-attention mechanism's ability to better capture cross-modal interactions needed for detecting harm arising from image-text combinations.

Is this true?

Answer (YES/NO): NO